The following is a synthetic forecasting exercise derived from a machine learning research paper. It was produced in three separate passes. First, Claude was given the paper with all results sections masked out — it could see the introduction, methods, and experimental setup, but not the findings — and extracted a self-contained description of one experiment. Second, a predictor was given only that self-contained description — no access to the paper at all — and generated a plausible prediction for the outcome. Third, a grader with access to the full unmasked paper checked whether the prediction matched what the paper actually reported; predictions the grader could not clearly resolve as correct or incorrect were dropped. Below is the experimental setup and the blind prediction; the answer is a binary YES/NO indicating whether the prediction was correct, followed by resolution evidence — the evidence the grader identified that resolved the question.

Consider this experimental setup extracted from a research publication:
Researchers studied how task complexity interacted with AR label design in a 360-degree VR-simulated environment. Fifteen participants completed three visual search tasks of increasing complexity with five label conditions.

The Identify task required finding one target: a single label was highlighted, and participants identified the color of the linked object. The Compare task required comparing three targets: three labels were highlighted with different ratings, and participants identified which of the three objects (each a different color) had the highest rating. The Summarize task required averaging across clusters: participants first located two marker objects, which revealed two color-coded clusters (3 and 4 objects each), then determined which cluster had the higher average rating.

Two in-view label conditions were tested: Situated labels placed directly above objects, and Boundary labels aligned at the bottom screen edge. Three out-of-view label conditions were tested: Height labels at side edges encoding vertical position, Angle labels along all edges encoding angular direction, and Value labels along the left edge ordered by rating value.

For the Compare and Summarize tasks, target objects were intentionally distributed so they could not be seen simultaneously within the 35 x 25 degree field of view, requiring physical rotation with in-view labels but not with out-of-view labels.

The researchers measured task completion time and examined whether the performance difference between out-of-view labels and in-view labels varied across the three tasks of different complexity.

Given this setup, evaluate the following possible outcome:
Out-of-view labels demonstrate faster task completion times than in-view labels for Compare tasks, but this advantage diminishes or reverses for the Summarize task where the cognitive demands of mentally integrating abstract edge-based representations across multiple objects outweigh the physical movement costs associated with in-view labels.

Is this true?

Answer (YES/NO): YES